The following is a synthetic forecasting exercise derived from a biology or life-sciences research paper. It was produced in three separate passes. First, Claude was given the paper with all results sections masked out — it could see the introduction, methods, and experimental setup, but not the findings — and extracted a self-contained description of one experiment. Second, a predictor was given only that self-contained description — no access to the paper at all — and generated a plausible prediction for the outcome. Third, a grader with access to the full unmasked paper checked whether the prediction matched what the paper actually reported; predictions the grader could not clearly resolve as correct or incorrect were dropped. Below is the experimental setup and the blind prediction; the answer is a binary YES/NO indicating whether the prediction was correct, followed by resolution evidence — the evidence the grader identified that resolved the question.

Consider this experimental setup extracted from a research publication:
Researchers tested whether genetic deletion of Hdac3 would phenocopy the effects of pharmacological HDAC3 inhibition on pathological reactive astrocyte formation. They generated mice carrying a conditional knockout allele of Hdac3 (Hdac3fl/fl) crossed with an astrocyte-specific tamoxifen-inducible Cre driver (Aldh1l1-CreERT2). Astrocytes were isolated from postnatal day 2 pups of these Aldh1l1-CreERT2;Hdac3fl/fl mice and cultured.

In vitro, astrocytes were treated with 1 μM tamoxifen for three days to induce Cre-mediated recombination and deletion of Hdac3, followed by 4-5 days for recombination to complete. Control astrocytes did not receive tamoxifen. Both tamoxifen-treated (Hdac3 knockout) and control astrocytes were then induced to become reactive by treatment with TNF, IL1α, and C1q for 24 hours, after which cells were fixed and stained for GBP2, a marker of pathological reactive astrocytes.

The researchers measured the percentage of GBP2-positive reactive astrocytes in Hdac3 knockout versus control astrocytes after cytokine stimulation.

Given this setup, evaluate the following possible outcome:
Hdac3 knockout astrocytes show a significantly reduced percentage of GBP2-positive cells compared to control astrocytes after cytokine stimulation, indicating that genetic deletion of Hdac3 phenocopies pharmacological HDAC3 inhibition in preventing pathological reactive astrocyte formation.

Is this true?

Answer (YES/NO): YES